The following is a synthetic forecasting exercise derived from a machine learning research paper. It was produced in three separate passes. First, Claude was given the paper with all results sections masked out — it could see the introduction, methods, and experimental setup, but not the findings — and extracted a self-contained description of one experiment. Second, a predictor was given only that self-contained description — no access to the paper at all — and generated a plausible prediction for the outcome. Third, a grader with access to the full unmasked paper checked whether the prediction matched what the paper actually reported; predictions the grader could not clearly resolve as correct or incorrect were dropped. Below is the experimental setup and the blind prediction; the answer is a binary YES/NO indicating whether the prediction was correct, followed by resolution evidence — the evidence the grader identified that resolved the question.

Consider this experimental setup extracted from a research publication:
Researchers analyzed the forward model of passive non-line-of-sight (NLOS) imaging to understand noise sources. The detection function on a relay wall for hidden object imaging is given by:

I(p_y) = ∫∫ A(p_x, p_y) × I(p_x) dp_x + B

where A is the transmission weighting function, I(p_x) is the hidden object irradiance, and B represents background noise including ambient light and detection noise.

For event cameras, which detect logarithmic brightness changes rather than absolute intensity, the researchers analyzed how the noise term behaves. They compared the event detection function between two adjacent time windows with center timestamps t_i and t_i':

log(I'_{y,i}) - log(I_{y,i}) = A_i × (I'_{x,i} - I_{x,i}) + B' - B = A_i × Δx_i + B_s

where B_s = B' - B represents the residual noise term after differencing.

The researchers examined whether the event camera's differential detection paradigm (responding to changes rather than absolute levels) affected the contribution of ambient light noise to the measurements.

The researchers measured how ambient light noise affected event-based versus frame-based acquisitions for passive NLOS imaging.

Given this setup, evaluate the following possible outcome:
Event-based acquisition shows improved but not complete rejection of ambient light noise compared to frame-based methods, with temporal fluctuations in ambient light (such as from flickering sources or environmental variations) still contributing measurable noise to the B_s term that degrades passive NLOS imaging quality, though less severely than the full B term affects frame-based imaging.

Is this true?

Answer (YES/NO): NO